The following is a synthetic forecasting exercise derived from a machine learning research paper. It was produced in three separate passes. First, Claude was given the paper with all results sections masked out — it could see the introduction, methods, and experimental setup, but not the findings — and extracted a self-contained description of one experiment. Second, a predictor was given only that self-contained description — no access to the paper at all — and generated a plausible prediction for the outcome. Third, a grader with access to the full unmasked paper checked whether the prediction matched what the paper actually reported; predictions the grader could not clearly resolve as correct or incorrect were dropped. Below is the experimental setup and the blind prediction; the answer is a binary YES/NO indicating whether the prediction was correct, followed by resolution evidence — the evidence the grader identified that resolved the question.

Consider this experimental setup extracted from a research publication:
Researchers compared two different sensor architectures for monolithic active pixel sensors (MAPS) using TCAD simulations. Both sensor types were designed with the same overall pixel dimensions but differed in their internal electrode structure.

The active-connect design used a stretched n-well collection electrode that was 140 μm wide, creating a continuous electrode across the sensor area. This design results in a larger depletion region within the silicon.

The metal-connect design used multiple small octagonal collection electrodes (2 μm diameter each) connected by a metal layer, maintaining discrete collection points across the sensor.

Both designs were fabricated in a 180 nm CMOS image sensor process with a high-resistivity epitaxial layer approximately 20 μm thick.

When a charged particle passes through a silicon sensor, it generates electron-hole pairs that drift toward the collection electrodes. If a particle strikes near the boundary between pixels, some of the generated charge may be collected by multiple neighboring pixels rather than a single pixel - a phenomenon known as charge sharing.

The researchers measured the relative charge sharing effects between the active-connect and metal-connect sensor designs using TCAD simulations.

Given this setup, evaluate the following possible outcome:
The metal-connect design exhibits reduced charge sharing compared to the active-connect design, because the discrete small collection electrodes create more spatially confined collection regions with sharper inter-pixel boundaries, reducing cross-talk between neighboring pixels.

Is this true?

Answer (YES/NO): NO